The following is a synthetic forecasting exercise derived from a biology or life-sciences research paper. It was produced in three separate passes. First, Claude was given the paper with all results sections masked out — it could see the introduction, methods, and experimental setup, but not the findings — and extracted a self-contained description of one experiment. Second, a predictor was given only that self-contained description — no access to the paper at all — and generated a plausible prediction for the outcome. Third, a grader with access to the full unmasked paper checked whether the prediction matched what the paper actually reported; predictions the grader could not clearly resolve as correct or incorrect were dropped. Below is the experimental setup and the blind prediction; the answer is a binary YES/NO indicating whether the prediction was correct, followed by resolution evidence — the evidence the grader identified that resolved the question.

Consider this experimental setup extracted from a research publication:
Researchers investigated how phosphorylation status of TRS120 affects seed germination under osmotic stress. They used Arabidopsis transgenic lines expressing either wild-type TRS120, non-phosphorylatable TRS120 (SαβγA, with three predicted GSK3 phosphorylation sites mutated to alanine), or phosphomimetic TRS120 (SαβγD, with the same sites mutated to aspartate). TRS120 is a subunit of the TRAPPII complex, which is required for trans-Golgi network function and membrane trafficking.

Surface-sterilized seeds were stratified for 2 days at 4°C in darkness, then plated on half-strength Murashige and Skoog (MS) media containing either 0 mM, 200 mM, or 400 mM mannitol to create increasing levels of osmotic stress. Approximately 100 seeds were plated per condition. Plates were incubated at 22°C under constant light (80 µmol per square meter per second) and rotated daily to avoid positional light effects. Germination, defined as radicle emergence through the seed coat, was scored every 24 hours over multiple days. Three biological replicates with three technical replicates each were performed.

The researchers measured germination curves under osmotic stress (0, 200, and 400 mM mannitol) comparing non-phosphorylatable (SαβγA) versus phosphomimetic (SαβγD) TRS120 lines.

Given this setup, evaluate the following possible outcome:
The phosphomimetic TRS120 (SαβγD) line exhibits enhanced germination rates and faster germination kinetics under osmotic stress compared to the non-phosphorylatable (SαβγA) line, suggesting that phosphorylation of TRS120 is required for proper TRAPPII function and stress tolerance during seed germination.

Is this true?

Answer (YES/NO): NO